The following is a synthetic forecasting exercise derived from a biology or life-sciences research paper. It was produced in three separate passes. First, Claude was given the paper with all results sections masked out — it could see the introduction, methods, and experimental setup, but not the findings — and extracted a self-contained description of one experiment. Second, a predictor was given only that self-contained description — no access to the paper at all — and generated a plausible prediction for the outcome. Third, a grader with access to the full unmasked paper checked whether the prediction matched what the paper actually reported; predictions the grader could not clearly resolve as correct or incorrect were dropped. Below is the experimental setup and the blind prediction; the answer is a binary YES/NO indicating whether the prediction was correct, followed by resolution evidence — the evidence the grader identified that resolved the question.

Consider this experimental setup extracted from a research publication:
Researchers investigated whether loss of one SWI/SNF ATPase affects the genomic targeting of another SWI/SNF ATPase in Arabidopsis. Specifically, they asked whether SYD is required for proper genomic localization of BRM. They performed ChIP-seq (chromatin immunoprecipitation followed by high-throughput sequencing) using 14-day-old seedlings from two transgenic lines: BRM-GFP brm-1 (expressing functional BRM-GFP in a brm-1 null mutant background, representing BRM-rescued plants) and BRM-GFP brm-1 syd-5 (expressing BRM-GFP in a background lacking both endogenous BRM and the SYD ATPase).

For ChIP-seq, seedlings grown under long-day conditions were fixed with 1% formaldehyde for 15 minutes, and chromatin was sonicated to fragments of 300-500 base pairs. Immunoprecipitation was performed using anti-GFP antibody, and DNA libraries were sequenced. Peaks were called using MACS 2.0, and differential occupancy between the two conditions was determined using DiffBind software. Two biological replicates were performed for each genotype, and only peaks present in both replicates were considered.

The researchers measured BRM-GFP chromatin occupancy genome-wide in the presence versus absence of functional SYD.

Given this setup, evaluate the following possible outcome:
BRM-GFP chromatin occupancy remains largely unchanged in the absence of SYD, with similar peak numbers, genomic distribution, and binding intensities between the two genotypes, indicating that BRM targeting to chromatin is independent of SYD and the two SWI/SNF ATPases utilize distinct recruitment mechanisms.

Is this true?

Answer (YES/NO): NO